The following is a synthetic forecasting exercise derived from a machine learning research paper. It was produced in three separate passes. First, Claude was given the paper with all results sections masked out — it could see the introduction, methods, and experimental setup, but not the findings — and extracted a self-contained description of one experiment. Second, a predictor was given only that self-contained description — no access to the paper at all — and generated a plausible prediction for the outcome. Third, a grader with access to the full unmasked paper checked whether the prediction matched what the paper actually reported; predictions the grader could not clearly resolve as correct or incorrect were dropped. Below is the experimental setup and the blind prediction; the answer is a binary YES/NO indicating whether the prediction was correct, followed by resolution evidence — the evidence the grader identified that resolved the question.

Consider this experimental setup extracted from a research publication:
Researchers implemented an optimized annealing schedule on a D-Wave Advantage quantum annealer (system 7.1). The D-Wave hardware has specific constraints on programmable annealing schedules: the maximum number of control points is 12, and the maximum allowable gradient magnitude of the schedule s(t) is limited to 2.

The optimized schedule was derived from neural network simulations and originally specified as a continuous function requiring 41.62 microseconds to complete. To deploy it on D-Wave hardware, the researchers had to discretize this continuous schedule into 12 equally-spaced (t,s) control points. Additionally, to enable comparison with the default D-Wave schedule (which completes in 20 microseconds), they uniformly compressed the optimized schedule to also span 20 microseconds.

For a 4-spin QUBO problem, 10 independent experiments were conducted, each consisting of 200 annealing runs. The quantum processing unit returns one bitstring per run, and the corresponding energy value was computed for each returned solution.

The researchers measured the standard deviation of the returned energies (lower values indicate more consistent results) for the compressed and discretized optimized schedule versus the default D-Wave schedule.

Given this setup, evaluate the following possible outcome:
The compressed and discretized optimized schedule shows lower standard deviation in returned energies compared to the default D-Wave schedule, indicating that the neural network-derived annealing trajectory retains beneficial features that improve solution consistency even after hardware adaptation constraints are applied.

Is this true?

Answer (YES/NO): YES